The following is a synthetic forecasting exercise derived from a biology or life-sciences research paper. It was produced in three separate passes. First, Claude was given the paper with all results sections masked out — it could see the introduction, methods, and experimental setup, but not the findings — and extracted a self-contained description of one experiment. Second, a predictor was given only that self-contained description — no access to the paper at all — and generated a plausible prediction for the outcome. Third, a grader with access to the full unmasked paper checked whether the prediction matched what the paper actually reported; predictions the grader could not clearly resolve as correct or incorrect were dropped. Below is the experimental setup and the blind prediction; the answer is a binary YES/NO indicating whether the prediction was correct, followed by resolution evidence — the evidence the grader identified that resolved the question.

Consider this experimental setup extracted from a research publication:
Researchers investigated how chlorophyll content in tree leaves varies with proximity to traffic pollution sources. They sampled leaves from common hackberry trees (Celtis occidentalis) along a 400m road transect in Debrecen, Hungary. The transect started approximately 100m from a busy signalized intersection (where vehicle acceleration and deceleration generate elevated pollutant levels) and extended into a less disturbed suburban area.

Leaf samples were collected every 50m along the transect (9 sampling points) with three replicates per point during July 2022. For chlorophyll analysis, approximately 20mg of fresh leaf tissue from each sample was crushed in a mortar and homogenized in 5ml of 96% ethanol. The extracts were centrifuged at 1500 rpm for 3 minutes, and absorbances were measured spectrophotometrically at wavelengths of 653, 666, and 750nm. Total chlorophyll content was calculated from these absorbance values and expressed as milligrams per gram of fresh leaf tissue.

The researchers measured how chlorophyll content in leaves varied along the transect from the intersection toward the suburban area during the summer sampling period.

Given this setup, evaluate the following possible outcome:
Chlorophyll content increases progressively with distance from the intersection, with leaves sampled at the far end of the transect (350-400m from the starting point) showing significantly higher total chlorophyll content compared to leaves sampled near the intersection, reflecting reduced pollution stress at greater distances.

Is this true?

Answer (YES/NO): NO